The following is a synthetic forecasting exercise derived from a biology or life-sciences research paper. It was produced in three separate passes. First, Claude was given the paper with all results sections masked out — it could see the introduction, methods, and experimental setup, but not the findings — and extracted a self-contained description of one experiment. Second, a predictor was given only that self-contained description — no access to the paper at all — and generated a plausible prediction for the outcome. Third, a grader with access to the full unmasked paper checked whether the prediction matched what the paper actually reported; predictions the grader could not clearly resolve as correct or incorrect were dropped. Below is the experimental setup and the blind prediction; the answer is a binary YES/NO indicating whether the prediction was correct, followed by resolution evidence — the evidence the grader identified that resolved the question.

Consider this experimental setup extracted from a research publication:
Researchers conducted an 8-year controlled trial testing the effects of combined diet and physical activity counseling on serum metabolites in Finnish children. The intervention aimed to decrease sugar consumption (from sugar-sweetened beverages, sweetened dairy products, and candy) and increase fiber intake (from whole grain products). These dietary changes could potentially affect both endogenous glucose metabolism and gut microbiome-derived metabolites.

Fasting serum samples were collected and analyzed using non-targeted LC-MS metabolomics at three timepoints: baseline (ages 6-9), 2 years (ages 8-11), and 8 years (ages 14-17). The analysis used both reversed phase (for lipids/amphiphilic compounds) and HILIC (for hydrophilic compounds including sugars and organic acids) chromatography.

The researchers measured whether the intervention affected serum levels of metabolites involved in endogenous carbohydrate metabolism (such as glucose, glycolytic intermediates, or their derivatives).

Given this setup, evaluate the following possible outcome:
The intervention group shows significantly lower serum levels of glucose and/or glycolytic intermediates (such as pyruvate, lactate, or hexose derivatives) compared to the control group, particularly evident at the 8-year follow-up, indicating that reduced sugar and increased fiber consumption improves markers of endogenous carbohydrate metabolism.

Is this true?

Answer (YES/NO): NO